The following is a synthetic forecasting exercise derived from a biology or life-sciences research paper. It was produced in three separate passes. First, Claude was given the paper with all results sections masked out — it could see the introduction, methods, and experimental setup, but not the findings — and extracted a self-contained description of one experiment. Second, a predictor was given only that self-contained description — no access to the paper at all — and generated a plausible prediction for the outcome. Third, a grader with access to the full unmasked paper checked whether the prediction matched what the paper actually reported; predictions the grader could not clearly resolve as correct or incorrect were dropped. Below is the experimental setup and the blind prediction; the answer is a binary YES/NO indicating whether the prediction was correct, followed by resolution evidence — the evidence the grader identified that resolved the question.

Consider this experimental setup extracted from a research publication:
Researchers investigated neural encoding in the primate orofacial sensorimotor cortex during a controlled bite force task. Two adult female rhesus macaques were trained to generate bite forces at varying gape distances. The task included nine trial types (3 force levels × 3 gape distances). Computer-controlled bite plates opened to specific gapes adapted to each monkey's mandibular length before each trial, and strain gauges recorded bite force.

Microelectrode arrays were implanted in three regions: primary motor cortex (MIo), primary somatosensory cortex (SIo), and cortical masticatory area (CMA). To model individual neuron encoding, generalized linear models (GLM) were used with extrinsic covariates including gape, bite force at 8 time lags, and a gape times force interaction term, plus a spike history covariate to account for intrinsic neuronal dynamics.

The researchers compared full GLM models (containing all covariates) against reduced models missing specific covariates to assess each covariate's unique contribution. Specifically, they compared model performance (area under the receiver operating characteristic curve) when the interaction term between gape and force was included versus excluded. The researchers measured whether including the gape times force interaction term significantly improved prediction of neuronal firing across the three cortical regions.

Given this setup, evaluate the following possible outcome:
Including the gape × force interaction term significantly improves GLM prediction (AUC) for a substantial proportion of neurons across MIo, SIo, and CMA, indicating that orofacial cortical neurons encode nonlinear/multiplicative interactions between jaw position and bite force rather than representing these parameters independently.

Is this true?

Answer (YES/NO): NO